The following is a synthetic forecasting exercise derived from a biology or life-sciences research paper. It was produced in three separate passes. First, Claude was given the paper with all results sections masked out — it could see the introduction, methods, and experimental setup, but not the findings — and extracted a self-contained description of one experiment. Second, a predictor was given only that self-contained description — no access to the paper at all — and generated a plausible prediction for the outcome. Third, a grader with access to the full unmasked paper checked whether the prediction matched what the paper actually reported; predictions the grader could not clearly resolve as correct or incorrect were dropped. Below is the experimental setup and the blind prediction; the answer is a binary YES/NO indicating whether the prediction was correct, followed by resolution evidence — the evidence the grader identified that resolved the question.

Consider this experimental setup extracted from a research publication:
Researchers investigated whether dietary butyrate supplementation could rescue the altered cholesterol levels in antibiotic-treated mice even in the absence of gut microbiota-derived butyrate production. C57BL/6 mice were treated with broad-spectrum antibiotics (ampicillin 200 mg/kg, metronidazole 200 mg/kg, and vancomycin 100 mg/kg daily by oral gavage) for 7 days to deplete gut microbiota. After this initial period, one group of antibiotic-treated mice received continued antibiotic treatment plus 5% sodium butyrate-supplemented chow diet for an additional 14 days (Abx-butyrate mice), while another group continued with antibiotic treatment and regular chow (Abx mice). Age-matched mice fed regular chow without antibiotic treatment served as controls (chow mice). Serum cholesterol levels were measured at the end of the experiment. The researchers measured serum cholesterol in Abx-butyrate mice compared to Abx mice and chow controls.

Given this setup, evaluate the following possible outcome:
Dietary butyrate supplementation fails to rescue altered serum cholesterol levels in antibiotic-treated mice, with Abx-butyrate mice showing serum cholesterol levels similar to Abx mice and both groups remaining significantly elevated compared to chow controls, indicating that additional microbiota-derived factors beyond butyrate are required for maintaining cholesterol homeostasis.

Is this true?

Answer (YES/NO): NO